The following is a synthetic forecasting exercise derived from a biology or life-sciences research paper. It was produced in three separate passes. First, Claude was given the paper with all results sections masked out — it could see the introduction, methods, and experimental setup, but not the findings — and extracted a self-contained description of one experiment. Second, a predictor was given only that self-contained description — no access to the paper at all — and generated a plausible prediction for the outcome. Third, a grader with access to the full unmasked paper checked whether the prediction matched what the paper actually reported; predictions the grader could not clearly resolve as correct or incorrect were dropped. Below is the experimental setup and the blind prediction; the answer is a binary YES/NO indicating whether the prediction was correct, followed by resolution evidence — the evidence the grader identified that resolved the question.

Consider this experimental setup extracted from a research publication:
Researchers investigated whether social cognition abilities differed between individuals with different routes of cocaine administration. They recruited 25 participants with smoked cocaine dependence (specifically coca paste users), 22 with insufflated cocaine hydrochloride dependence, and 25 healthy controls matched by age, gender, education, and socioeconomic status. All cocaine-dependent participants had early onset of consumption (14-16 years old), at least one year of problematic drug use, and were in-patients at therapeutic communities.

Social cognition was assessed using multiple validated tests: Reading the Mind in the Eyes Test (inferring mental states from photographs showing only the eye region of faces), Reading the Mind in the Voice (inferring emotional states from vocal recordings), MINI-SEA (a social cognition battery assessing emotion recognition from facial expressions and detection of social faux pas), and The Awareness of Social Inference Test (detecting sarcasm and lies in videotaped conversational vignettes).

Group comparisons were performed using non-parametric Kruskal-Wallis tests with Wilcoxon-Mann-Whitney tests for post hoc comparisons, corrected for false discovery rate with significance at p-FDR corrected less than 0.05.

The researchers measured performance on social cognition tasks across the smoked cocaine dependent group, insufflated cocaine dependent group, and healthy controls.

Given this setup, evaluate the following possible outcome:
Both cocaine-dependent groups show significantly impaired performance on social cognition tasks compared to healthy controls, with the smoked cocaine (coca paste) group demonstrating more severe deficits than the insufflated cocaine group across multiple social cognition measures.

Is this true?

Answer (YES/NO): NO